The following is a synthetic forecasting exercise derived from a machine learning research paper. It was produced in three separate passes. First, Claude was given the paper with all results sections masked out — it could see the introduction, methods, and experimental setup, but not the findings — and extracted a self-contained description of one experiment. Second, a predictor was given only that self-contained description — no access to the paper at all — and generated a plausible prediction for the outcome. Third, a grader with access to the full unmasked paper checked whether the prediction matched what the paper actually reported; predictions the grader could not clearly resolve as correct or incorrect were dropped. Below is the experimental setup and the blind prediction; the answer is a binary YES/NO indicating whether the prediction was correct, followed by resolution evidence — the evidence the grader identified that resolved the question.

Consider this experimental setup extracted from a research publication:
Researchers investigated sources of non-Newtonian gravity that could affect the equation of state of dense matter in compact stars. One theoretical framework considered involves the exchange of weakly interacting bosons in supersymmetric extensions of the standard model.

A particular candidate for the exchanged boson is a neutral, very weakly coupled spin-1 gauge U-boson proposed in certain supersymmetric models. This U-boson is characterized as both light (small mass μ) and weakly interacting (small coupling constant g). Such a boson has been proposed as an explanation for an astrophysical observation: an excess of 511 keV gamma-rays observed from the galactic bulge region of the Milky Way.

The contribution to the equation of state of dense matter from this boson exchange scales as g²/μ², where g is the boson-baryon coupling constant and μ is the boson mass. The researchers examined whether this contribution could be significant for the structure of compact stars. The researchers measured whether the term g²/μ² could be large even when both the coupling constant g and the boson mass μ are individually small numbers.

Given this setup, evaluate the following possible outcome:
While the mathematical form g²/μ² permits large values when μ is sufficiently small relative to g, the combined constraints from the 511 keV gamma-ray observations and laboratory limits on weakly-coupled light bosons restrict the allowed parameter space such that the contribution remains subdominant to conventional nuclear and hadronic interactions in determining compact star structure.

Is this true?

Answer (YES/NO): NO